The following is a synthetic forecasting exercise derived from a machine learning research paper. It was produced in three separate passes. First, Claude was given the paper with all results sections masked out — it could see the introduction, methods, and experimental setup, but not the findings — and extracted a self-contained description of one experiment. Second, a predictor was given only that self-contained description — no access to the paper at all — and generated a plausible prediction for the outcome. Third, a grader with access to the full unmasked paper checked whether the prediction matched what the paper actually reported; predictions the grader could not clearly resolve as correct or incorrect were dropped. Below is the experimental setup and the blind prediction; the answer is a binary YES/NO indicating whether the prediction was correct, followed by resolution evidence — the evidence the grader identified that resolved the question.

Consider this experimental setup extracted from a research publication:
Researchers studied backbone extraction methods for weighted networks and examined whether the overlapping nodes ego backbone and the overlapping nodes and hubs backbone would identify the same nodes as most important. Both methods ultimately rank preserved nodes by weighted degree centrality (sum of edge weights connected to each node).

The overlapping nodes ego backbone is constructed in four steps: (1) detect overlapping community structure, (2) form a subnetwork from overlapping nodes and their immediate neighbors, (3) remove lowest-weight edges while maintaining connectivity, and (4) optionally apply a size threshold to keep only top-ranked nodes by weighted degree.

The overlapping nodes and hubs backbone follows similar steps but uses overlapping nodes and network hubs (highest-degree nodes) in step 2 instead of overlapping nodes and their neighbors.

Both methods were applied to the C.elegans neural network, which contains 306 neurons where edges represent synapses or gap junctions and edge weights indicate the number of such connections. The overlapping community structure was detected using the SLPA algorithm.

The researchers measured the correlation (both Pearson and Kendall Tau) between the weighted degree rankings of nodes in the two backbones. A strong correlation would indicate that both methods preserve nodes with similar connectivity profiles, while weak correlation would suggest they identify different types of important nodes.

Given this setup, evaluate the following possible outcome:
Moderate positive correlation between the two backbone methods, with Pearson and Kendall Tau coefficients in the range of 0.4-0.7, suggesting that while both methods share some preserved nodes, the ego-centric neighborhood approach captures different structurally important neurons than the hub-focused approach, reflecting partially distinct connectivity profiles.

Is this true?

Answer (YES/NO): NO